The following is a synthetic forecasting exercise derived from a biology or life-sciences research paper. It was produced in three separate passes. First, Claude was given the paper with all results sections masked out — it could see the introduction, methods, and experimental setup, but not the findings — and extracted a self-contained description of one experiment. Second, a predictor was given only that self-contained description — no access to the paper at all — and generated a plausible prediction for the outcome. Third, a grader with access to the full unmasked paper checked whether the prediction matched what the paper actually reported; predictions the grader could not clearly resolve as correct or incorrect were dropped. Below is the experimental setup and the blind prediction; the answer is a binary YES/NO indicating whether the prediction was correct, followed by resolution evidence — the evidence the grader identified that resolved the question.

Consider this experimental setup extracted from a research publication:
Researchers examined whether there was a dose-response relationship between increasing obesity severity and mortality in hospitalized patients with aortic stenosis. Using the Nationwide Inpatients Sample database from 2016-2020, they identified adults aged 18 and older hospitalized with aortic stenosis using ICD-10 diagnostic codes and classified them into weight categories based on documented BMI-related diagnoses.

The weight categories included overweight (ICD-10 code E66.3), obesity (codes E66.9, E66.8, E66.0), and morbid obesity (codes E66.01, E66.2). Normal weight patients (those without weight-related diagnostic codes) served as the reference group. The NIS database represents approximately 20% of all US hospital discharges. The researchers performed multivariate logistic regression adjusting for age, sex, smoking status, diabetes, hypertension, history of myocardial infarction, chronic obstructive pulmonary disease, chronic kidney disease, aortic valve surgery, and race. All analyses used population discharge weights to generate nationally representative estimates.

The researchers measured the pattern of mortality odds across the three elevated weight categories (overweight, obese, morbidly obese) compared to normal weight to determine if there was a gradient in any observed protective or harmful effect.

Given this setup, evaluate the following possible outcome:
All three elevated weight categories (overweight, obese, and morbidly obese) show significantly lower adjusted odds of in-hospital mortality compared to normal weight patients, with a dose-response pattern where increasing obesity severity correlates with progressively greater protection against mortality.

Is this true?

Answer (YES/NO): NO